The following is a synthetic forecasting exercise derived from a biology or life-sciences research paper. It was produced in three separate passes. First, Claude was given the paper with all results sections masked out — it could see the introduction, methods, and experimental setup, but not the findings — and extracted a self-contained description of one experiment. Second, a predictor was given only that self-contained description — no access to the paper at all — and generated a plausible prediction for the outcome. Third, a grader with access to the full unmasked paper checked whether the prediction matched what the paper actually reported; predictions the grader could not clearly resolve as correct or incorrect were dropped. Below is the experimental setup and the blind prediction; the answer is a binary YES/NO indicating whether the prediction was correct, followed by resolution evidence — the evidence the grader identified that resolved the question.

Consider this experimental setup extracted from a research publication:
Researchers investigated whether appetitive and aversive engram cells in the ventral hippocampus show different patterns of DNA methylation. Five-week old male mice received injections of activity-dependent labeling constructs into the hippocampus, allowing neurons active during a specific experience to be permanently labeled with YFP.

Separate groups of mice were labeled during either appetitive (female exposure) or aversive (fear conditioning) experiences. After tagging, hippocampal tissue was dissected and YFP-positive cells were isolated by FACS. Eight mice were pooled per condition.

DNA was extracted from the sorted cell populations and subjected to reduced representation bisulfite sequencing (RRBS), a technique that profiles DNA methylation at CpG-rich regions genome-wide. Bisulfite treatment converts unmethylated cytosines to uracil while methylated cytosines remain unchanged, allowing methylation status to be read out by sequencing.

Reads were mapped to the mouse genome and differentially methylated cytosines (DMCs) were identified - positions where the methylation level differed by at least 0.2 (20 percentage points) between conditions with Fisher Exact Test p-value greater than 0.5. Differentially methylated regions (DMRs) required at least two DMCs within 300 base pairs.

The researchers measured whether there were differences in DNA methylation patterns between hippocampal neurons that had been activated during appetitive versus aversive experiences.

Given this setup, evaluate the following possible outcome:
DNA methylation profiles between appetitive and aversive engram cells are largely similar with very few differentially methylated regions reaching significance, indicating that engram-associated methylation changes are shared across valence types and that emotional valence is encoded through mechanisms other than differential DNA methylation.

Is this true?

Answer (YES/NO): NO